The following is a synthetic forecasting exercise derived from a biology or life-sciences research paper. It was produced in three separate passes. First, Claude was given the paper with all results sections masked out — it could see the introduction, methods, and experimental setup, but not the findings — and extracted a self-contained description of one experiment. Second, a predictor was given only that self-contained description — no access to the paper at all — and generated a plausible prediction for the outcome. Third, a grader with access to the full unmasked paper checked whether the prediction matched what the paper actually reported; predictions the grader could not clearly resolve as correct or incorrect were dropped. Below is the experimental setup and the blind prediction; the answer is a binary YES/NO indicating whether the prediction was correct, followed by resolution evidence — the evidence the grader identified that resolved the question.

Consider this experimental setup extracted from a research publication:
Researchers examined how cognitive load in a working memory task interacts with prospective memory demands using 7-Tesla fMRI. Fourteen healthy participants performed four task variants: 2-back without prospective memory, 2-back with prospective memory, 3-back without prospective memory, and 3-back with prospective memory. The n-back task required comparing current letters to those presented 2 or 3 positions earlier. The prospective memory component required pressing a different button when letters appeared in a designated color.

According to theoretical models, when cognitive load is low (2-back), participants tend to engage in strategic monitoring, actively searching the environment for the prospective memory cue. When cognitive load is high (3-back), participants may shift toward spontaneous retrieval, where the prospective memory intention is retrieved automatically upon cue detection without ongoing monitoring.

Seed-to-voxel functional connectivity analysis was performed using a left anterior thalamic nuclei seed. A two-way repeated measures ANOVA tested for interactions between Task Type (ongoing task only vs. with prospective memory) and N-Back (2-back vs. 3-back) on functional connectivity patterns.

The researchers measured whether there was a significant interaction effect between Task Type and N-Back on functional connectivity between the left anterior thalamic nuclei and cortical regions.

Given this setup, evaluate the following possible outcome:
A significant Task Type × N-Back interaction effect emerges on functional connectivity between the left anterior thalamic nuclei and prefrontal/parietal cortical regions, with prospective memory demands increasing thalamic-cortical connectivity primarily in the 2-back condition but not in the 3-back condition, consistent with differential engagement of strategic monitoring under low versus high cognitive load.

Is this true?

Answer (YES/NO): NO